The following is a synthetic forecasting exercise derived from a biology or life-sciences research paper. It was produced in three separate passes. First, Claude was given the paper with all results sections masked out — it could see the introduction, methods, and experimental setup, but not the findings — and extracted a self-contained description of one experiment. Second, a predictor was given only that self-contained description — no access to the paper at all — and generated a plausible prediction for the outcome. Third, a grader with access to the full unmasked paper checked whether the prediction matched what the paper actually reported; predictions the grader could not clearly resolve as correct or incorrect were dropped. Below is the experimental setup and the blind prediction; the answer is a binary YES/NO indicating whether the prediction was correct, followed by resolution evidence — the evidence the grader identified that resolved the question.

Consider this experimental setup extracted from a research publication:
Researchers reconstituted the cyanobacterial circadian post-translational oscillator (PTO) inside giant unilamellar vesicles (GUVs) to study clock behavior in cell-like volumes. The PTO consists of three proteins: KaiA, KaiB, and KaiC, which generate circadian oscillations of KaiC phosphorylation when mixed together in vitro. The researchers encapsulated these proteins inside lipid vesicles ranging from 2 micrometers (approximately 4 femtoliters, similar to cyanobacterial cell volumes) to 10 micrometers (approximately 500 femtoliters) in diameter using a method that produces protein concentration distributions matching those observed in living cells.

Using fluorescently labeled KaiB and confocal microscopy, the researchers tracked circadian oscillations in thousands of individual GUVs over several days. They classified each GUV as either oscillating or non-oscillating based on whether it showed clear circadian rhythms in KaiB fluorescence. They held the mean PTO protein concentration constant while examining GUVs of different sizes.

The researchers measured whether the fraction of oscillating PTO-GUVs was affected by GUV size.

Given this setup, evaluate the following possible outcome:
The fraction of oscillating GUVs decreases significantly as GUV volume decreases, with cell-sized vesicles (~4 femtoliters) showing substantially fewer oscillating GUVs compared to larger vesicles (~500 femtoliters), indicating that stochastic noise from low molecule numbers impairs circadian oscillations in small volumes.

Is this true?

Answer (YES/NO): NO